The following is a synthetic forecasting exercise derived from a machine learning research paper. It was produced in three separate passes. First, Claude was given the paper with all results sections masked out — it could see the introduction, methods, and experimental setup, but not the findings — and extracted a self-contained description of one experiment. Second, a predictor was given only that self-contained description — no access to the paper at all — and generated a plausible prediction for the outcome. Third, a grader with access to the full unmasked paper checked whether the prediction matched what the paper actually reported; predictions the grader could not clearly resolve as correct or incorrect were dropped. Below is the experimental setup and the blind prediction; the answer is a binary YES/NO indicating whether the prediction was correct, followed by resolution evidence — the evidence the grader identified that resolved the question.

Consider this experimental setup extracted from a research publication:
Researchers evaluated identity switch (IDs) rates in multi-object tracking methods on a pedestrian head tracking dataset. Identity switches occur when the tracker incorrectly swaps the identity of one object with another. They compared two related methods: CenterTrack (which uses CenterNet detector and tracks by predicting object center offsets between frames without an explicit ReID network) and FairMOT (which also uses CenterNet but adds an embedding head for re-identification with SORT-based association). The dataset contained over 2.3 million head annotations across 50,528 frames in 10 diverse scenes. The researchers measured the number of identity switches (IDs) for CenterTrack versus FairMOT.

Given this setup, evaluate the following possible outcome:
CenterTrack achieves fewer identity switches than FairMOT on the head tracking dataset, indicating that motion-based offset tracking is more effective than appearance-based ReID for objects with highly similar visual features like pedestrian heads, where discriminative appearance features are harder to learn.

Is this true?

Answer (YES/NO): YES